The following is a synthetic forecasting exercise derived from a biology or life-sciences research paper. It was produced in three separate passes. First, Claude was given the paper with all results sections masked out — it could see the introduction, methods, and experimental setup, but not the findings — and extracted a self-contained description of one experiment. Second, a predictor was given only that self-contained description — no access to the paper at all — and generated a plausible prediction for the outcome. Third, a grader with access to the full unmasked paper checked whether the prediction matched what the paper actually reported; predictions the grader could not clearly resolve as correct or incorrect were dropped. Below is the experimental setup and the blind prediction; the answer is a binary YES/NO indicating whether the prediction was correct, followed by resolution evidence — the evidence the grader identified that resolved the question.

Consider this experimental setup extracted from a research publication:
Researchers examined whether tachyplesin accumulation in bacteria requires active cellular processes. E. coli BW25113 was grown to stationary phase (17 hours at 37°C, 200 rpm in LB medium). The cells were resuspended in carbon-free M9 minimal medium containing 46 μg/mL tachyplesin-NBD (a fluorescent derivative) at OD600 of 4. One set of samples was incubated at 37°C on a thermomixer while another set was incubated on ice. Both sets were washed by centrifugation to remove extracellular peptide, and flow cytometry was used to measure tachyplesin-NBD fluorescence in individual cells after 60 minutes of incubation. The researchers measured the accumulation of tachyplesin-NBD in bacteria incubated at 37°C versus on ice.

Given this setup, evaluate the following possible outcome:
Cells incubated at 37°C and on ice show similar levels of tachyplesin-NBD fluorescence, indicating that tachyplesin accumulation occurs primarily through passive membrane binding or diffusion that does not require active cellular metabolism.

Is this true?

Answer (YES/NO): NO